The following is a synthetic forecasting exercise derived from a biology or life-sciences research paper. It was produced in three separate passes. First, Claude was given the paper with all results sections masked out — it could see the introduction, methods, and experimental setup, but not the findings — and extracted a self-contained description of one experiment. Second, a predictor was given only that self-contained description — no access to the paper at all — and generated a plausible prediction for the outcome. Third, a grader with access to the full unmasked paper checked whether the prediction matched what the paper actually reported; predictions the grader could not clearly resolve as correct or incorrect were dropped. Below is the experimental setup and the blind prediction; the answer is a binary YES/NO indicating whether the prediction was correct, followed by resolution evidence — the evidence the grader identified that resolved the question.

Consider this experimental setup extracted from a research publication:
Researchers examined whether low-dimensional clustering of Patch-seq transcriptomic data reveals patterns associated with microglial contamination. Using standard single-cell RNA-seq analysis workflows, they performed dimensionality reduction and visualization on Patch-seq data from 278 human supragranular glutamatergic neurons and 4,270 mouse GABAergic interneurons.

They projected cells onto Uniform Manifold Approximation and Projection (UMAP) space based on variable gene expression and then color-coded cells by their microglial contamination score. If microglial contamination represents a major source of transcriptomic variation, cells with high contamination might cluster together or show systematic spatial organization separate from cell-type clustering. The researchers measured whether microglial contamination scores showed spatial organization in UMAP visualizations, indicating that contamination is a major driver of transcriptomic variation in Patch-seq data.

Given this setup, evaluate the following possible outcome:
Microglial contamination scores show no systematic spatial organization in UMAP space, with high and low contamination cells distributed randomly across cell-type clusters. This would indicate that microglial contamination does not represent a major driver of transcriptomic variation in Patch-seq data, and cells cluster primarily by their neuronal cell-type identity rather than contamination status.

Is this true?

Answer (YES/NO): NO